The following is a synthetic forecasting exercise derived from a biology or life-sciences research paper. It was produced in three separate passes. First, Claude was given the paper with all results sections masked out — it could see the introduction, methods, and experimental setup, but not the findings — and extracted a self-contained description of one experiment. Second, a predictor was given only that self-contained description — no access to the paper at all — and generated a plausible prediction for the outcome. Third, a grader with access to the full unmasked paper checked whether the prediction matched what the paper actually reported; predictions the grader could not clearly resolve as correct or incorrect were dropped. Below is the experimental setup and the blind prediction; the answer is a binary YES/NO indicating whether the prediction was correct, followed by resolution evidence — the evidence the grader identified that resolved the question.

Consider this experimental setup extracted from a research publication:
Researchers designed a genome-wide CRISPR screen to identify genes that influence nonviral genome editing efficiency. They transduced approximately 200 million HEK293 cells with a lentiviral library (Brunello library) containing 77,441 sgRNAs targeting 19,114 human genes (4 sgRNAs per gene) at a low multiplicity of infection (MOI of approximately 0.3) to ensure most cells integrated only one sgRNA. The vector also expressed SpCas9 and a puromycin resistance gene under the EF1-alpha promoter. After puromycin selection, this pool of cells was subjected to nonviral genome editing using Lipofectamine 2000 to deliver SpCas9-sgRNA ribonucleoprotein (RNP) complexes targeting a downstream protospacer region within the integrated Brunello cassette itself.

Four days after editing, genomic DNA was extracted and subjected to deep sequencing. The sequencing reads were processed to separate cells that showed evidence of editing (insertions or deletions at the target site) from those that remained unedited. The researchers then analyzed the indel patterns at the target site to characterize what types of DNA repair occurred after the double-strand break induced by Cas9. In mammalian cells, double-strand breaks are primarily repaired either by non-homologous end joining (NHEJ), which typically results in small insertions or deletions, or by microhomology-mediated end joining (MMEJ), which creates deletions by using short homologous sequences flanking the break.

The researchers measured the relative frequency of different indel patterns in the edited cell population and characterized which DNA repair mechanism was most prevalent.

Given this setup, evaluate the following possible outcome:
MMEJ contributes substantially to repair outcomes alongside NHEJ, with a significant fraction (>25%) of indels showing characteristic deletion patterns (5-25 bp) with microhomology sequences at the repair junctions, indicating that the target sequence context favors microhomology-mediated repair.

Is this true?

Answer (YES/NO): NO